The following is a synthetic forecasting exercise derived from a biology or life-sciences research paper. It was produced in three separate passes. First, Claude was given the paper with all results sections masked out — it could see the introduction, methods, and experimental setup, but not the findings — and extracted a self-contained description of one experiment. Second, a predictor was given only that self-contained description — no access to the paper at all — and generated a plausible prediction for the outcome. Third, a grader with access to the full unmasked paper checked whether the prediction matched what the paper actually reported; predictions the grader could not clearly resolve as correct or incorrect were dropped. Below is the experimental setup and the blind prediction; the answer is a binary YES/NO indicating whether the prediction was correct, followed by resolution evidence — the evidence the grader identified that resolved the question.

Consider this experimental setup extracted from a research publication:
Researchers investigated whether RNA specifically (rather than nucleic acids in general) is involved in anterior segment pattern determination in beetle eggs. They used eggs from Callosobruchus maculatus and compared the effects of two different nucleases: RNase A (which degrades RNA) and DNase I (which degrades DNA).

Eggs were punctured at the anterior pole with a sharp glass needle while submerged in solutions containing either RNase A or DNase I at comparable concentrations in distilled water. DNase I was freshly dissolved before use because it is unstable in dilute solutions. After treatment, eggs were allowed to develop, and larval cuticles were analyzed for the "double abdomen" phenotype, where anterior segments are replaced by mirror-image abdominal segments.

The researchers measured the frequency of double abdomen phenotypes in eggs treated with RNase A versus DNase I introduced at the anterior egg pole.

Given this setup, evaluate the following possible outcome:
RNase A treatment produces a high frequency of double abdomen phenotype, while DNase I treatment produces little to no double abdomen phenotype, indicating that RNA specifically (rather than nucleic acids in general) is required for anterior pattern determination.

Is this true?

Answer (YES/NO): YES